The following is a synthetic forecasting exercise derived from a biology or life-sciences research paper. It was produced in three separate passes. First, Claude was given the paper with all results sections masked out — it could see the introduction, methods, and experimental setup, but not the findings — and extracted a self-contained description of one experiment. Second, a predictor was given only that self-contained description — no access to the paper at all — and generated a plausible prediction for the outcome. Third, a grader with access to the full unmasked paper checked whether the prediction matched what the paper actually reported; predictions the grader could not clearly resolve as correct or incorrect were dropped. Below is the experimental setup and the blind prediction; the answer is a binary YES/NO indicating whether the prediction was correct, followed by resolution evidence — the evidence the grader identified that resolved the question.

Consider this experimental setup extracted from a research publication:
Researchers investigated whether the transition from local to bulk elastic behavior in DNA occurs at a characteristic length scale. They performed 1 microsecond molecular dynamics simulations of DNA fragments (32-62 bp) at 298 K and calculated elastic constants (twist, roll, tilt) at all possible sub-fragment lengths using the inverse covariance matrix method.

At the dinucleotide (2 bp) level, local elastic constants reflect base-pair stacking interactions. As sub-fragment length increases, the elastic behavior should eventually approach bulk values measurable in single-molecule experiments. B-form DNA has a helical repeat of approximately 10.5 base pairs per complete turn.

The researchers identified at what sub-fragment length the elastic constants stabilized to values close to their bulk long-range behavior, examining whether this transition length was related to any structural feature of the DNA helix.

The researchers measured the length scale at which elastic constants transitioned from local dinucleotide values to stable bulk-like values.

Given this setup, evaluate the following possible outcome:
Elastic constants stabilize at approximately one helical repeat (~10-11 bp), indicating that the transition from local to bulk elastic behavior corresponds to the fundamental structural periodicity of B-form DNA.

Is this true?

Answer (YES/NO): YES